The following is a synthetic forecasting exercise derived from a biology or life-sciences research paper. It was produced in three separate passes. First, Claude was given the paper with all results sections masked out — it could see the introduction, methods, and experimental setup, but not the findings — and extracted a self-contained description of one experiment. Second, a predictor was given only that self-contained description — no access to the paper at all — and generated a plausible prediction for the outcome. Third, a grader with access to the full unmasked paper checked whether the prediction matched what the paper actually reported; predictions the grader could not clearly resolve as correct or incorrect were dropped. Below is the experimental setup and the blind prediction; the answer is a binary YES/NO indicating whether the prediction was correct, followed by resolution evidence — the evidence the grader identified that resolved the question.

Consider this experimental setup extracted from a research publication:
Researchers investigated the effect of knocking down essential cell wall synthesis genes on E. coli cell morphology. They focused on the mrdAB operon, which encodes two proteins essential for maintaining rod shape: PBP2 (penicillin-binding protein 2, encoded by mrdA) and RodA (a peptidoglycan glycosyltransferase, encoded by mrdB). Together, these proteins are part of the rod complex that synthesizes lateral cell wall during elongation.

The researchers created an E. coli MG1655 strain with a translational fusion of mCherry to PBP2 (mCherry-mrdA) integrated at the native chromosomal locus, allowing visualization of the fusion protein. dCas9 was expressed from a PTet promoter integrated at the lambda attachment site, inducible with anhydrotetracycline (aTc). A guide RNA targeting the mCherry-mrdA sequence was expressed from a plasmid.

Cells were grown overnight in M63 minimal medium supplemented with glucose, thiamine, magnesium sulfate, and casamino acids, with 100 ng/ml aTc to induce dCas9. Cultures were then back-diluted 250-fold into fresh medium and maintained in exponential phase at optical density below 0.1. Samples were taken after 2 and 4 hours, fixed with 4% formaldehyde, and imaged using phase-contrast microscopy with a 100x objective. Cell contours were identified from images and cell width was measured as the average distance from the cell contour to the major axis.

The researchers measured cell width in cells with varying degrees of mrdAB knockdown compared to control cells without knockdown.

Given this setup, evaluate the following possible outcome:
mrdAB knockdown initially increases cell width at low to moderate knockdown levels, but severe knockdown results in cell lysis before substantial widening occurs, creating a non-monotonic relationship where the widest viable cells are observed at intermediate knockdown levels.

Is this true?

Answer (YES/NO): NO